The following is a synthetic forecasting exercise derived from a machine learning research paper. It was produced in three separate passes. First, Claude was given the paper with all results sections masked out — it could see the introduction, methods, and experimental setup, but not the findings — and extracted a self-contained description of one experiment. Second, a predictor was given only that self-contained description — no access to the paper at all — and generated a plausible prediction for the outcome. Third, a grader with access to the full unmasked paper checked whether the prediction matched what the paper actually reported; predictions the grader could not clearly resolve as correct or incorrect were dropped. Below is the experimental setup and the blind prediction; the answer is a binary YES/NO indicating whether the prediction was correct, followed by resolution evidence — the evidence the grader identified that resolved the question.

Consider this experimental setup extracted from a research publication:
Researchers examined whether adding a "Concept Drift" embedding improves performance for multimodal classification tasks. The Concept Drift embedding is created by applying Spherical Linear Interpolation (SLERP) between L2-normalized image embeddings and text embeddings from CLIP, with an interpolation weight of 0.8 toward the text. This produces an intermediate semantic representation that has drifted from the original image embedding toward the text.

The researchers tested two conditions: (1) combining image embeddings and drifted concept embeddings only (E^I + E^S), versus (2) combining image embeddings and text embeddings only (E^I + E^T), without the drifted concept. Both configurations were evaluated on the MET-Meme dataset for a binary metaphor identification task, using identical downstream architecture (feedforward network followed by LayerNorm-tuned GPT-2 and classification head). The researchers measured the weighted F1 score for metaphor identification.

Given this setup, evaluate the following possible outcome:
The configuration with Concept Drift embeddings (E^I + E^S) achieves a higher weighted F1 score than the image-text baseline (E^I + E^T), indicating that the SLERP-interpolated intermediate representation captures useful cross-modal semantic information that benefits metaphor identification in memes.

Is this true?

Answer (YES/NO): YES